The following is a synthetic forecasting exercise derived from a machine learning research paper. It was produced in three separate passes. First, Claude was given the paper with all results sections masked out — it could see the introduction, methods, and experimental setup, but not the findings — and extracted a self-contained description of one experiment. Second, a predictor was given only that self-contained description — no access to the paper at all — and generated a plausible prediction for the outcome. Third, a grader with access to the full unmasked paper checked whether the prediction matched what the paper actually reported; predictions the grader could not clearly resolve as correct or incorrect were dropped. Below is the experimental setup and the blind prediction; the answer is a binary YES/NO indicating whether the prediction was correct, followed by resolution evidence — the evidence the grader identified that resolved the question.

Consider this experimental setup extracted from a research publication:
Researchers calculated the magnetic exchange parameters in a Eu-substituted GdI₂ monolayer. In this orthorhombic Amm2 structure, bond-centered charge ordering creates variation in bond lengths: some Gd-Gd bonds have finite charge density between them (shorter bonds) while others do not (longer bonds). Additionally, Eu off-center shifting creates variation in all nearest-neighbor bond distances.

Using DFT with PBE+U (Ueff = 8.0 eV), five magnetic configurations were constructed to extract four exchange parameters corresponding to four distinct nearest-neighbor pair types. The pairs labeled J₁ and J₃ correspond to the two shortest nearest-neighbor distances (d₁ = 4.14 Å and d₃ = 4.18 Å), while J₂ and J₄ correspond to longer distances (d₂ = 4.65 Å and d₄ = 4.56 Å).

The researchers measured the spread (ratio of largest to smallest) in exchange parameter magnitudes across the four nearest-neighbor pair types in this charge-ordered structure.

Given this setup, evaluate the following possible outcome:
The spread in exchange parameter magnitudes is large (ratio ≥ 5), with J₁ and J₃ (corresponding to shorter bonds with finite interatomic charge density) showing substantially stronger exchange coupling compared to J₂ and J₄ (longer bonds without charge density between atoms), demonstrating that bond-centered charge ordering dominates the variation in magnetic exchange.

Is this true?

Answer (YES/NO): YES